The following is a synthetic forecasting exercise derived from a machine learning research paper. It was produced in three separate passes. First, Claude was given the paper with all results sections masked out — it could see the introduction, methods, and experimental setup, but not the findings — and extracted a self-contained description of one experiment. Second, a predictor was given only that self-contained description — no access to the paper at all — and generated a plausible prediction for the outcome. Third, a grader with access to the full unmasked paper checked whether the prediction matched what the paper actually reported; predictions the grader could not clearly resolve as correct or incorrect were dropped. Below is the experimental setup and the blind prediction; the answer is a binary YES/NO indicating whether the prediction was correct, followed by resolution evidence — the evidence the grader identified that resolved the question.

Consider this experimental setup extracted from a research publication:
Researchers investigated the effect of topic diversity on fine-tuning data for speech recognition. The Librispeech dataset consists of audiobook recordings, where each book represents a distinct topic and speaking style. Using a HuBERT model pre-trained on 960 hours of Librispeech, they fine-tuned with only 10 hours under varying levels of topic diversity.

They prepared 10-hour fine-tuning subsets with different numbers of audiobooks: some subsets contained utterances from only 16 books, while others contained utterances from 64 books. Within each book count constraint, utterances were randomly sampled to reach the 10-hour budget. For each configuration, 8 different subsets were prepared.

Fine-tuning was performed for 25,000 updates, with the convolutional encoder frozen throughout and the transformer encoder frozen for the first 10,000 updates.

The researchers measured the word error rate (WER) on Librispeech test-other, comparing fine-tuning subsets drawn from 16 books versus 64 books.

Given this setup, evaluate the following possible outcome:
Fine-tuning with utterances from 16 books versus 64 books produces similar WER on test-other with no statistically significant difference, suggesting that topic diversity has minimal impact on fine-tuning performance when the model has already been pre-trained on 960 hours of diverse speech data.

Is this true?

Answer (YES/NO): NO